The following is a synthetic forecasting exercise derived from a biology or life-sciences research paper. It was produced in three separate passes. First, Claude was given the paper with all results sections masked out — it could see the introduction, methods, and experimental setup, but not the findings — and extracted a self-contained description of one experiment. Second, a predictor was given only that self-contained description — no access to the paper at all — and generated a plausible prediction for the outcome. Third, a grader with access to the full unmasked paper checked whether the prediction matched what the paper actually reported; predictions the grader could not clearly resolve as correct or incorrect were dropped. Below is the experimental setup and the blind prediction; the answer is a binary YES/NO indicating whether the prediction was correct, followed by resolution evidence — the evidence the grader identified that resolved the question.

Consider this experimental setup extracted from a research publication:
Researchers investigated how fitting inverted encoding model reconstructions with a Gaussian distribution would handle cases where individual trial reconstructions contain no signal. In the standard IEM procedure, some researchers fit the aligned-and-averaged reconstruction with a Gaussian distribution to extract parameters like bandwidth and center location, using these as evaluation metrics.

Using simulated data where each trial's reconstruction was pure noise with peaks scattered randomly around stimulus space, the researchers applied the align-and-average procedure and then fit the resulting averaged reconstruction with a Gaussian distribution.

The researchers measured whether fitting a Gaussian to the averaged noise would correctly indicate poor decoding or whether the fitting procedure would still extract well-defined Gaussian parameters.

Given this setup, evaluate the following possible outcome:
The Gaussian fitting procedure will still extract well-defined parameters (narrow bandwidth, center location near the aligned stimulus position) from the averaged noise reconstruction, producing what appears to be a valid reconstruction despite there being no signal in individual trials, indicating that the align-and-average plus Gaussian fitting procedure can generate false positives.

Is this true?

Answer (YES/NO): YES